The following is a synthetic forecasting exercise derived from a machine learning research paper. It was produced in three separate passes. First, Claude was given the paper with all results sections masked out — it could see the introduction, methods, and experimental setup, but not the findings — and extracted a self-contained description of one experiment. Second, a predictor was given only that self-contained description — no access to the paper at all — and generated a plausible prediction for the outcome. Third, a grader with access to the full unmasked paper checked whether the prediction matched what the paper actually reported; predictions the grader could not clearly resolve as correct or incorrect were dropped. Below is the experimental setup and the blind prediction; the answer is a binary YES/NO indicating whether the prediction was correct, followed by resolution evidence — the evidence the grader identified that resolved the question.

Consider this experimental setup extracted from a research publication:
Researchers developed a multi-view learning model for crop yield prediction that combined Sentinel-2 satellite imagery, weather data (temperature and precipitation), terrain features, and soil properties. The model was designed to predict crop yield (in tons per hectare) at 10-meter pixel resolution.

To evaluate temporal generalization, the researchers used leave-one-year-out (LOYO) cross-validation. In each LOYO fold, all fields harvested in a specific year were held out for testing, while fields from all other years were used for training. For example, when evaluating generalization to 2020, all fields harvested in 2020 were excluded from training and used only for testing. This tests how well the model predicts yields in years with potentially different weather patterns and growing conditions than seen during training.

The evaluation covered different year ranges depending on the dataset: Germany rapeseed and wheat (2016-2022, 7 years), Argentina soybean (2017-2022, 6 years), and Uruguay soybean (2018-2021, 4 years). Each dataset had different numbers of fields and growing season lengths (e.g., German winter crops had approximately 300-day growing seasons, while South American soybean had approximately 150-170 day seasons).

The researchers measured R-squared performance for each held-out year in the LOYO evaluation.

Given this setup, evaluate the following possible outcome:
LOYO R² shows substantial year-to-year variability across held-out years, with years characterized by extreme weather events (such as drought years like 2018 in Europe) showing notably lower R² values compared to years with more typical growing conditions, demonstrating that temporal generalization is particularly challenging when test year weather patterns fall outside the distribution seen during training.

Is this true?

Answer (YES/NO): NO